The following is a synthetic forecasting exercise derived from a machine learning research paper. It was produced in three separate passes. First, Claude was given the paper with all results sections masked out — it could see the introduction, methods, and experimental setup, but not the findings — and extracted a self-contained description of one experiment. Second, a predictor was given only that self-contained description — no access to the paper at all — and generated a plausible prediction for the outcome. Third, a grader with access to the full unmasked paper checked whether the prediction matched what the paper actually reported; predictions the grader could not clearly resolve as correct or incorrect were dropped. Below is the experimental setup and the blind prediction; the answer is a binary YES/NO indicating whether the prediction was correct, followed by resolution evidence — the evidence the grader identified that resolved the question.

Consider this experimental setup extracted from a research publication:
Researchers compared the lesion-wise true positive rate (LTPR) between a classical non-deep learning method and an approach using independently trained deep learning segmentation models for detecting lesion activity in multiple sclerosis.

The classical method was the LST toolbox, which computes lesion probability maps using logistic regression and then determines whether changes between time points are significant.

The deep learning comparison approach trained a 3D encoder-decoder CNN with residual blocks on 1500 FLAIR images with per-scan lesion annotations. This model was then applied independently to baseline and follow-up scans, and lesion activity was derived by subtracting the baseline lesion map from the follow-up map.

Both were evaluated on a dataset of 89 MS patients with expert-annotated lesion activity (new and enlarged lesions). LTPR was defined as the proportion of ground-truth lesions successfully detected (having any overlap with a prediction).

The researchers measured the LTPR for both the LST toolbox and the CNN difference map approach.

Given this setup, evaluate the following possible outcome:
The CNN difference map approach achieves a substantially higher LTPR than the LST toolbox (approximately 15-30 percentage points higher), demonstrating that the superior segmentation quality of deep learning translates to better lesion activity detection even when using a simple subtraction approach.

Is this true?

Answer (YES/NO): NO